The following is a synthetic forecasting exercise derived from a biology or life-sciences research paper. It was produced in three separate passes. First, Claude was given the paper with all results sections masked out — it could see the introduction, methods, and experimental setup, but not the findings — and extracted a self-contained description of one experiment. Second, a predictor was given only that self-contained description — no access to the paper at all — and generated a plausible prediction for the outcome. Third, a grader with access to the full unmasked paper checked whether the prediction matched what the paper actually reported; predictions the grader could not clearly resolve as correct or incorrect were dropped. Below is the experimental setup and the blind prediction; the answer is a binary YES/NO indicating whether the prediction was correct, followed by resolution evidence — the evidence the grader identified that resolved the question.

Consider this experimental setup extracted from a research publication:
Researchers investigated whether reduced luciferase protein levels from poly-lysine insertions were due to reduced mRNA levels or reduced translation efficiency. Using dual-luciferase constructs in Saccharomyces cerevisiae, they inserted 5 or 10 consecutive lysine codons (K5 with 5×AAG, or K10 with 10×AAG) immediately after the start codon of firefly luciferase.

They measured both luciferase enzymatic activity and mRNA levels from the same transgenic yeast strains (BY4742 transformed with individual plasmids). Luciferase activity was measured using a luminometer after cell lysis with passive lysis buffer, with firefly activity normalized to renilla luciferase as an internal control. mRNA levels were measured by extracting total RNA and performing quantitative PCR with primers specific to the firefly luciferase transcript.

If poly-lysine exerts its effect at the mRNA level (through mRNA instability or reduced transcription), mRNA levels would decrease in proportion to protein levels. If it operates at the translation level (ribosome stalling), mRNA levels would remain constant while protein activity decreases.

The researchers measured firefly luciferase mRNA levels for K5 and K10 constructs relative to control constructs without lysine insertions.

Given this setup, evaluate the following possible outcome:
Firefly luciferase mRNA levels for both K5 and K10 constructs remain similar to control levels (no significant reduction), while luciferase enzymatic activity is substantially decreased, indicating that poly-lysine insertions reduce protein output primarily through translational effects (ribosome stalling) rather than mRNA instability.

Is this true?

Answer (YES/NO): YES